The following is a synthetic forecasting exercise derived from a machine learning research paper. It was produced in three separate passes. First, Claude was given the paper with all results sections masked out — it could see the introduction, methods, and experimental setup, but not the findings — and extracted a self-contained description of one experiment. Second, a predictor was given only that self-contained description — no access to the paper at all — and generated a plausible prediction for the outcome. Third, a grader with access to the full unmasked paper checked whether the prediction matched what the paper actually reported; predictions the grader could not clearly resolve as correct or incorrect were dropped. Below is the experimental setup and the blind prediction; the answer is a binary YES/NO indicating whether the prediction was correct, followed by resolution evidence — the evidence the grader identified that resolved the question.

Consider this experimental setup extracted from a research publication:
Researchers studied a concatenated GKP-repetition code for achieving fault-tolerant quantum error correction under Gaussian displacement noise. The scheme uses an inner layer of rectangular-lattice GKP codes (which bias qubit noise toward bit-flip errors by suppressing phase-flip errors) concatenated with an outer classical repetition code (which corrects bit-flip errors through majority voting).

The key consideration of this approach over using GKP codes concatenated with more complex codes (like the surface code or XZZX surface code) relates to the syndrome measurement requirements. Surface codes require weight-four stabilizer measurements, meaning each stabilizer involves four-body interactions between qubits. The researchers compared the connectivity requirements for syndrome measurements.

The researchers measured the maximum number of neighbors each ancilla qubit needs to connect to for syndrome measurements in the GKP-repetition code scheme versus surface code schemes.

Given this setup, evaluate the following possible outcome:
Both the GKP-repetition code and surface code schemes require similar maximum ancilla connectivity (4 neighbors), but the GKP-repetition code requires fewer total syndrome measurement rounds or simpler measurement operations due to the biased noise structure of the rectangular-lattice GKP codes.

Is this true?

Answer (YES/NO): NO